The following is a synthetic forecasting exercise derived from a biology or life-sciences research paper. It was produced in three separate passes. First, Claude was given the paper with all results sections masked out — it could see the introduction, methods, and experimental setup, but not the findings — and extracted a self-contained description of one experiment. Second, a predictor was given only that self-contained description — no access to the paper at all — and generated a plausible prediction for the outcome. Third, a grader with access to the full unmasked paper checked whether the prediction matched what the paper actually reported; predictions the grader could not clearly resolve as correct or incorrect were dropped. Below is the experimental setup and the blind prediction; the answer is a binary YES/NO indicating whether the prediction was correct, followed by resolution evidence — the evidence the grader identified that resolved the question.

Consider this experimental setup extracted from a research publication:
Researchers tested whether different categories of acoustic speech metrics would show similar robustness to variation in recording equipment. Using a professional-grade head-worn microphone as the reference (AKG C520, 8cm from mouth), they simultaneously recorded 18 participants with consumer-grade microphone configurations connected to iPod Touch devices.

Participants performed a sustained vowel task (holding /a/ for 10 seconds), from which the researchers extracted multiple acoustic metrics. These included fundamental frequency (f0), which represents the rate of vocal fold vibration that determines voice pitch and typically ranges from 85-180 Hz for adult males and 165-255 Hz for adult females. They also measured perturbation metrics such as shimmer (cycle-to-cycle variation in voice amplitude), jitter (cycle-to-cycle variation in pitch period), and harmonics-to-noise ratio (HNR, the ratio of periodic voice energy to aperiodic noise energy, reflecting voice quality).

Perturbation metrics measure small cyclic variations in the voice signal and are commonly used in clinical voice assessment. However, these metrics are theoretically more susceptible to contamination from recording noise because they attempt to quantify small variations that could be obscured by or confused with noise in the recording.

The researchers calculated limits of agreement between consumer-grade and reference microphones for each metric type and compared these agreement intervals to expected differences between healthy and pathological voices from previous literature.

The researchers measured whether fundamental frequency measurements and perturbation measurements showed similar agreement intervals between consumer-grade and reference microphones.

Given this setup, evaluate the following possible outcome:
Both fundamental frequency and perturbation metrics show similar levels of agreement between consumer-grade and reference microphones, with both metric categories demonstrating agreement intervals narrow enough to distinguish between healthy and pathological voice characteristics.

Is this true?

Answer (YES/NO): NO